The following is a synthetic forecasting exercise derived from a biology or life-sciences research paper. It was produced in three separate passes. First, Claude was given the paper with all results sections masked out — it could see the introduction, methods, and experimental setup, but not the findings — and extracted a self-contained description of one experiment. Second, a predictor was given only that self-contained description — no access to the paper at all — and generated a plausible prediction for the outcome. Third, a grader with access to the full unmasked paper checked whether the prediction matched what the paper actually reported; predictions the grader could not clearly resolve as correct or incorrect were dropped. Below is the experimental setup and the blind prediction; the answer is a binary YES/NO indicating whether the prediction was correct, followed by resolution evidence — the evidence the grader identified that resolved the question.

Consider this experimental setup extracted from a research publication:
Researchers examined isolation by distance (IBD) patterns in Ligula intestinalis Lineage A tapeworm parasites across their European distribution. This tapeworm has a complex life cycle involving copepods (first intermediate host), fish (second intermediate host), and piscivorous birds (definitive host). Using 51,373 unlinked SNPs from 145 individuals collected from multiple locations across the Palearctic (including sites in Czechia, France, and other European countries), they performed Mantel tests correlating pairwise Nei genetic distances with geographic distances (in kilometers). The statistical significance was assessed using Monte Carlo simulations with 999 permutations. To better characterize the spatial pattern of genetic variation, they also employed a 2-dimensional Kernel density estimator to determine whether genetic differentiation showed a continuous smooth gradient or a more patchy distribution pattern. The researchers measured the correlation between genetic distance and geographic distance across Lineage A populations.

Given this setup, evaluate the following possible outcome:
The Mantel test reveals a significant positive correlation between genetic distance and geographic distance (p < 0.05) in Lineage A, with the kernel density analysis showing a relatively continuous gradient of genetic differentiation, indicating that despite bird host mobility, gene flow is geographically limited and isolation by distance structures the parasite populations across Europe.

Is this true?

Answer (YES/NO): NO